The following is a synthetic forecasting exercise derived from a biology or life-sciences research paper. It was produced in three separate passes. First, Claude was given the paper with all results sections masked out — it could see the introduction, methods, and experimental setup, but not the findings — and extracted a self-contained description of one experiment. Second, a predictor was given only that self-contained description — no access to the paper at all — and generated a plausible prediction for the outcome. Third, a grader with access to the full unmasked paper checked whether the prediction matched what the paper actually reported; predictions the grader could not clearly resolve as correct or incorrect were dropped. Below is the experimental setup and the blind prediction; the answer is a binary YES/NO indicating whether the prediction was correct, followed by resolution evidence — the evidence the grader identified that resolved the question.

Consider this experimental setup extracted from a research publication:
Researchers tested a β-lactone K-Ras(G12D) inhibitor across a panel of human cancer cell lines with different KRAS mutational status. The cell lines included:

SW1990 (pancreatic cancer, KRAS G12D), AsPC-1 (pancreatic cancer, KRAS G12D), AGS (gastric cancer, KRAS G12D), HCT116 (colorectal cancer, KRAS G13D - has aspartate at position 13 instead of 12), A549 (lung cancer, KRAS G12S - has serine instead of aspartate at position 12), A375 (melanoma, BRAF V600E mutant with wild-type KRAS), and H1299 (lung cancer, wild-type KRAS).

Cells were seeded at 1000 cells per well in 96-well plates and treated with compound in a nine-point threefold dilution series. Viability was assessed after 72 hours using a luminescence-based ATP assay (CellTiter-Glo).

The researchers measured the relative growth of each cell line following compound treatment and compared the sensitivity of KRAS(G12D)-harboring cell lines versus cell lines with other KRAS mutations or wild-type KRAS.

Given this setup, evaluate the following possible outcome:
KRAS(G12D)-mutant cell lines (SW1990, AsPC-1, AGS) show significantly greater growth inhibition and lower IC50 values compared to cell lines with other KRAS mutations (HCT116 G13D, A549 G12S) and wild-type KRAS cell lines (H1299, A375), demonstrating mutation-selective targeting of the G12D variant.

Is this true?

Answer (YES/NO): YES